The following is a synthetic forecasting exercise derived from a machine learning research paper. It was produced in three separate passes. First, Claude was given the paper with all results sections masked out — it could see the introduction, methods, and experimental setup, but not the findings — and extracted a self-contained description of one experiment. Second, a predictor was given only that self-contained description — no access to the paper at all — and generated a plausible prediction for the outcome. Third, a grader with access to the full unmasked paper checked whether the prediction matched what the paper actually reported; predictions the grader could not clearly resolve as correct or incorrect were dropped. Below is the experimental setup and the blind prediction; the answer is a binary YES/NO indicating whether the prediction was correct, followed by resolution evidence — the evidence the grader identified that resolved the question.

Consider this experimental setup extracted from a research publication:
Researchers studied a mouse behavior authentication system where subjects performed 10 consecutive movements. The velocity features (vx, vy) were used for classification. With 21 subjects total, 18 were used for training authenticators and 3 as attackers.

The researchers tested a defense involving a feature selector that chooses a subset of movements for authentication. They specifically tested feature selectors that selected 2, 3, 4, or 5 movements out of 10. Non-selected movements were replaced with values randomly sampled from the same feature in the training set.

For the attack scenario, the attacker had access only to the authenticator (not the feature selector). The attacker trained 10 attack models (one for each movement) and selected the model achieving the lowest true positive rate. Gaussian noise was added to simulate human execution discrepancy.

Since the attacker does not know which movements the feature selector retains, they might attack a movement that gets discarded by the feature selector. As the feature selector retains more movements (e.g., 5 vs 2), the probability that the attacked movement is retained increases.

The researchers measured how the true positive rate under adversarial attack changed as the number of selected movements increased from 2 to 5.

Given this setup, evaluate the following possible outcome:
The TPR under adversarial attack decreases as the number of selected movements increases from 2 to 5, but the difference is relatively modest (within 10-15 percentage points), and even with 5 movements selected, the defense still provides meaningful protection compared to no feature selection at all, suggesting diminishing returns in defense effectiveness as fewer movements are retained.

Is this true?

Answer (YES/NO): NO